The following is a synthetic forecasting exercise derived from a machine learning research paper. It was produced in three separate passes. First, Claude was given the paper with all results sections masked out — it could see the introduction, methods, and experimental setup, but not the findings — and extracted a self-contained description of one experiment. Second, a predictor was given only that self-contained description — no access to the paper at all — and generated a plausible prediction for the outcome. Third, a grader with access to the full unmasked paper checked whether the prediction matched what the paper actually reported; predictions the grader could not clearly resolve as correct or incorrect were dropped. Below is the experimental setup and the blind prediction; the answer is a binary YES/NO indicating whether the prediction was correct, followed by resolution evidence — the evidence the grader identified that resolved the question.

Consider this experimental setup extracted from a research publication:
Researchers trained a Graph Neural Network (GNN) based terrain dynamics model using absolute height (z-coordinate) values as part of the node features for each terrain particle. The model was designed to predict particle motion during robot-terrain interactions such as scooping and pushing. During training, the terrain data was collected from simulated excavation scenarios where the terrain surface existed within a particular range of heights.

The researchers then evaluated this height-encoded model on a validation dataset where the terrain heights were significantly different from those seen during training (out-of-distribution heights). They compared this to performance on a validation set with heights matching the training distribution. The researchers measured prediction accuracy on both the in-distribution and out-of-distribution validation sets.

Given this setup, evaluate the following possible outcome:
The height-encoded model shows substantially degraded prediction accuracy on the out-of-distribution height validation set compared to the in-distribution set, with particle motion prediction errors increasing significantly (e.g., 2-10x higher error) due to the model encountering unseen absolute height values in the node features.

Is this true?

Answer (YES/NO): YES